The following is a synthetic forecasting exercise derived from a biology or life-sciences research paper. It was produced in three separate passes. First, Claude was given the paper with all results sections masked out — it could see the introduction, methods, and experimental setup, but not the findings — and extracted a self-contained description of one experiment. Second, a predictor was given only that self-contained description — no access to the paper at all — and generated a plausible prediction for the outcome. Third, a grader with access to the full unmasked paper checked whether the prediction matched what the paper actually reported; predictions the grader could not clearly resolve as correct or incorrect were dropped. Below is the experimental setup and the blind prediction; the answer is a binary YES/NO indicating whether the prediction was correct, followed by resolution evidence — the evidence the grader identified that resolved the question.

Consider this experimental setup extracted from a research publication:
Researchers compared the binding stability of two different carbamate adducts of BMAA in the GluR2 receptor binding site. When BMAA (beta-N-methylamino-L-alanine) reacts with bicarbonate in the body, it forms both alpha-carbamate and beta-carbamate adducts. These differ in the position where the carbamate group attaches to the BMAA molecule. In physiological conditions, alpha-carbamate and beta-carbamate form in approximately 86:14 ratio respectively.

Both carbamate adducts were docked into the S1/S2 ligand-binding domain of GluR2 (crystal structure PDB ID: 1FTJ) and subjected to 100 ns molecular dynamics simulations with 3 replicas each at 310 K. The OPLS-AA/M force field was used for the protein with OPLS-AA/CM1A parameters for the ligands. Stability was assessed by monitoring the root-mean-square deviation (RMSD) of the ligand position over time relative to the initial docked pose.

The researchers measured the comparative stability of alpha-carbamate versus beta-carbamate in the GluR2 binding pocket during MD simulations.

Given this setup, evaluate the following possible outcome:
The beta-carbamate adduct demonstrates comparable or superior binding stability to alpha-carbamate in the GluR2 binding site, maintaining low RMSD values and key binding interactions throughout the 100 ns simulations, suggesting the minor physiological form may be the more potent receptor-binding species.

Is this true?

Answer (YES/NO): NO